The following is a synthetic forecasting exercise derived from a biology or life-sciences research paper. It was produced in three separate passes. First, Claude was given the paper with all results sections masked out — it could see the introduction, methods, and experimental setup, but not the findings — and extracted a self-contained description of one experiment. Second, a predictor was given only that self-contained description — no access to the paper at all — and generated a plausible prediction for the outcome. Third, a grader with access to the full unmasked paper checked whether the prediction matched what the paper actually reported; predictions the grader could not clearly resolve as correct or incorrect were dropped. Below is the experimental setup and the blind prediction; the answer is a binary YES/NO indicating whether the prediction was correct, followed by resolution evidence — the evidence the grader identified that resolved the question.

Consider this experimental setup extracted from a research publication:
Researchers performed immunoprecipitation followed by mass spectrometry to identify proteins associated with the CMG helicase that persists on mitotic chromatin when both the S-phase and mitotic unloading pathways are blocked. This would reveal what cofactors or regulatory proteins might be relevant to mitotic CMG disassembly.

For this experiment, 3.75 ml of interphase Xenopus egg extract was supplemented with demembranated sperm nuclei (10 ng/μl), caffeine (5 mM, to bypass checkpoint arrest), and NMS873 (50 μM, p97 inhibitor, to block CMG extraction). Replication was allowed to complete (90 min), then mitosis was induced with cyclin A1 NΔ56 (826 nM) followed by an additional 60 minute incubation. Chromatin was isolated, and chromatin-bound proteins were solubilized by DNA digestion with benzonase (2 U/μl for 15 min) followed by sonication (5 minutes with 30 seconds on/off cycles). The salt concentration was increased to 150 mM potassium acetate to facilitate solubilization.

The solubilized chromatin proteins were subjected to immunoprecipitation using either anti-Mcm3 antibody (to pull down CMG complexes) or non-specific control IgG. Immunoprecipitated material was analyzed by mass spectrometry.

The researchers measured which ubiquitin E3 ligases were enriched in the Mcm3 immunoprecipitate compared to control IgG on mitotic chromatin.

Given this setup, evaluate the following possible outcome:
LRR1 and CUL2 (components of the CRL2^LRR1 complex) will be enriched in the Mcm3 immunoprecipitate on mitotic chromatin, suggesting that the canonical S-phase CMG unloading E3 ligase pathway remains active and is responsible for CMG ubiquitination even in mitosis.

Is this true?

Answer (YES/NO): NO